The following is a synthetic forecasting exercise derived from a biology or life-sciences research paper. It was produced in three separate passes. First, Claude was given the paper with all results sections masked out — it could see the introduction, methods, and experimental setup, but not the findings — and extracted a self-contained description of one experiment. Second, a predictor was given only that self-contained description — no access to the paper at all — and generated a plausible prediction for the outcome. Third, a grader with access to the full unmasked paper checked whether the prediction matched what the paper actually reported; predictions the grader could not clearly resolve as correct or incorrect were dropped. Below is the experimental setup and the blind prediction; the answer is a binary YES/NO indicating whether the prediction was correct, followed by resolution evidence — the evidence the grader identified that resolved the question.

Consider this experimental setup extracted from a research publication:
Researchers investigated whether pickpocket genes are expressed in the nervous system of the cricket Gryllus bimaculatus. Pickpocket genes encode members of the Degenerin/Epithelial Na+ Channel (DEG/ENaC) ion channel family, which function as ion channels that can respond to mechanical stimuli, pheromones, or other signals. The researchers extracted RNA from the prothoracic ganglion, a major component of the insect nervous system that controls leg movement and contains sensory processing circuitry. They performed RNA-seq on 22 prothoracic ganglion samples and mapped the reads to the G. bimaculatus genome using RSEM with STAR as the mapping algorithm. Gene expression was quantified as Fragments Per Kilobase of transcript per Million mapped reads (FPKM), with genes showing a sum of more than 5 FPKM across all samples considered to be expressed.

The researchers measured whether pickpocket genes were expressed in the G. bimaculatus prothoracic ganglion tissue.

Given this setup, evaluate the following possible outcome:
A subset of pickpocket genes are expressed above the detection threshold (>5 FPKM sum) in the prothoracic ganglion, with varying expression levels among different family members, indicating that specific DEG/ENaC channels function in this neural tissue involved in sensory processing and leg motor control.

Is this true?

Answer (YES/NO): YES